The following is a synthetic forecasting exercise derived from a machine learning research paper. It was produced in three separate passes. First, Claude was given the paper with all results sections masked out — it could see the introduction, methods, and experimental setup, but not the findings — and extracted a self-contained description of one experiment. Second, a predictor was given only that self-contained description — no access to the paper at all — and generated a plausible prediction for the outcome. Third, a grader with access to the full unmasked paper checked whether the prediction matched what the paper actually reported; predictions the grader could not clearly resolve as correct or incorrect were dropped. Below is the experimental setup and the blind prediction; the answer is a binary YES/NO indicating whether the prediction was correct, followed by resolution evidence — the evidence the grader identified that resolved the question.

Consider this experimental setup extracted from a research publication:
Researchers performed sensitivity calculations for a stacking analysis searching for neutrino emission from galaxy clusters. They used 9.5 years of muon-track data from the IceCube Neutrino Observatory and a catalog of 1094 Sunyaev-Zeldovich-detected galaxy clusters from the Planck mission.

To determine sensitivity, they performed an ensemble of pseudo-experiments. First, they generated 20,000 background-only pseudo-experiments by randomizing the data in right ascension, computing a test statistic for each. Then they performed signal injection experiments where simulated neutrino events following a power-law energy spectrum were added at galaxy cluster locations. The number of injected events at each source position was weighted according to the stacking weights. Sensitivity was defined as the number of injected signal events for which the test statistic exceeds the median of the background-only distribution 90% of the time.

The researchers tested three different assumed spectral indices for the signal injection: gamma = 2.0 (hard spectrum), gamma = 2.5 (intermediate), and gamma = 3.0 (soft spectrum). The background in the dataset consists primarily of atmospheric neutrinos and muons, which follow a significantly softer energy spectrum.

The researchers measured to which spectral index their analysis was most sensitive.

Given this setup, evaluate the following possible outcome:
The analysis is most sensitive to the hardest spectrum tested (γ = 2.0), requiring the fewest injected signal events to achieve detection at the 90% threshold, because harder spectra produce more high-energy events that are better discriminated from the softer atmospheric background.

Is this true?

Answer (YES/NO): YES